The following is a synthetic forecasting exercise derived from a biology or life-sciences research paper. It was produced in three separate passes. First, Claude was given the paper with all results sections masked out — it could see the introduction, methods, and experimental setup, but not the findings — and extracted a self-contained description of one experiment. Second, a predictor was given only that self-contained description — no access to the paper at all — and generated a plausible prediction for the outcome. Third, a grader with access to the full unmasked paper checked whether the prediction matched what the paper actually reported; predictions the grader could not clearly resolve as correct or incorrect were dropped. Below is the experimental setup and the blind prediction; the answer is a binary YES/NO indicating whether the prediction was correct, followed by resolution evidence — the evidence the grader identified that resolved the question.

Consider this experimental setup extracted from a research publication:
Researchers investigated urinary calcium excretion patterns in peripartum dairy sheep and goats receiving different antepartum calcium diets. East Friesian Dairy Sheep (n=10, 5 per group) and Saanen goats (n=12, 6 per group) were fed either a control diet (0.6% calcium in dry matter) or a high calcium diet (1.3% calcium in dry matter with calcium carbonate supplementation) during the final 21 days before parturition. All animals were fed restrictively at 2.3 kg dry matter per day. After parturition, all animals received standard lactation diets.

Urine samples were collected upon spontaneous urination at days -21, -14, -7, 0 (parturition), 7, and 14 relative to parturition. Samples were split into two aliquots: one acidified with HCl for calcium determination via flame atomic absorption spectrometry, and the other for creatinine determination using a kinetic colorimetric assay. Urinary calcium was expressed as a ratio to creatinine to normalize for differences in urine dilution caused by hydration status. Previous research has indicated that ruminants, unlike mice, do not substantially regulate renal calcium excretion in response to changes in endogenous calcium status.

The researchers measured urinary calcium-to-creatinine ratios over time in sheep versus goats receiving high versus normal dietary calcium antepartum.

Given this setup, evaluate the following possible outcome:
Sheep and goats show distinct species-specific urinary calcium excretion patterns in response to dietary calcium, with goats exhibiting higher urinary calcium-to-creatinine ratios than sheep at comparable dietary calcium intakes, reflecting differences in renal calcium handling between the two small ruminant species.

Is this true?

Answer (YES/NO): NO